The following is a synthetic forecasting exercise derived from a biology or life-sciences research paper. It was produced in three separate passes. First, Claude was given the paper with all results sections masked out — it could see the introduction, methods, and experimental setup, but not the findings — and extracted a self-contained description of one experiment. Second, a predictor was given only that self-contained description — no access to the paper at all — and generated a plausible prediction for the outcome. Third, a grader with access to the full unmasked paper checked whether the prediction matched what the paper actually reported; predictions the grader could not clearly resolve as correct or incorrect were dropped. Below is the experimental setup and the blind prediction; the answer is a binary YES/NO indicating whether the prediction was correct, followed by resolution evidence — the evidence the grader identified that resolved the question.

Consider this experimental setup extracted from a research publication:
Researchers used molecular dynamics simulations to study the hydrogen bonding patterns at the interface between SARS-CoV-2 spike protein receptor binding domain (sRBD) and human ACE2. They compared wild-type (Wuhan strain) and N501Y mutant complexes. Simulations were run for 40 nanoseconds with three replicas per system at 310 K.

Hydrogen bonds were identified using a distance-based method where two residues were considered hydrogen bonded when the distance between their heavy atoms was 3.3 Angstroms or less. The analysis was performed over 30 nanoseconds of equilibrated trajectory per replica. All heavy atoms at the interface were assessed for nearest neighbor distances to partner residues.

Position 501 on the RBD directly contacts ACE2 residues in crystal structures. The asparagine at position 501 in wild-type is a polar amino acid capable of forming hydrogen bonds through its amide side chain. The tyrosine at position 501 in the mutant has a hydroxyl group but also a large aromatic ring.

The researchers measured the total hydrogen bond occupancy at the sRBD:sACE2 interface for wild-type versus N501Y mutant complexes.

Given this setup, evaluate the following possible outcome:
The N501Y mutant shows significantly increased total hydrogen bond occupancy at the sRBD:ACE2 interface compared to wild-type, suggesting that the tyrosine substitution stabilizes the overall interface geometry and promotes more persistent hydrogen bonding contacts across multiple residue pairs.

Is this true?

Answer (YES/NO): NO